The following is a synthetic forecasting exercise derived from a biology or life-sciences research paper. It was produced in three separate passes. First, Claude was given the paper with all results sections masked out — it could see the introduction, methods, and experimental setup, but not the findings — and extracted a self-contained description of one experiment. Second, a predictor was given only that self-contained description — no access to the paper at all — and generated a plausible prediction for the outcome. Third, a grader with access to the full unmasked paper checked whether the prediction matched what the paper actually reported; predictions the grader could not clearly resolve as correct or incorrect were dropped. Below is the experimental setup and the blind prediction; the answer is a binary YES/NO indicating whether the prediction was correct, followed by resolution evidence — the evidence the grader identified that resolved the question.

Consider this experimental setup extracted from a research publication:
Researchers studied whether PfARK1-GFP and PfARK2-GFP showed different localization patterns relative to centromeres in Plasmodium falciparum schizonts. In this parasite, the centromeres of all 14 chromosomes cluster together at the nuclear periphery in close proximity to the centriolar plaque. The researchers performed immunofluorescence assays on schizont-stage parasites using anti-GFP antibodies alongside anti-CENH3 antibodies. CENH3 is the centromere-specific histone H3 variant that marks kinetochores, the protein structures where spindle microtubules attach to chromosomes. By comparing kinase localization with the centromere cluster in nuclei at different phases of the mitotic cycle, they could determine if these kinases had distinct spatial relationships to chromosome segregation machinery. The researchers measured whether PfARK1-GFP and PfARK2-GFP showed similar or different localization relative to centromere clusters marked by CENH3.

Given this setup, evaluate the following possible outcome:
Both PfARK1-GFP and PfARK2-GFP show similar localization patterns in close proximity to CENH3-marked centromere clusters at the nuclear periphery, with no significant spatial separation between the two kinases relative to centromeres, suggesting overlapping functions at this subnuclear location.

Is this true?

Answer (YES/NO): NO